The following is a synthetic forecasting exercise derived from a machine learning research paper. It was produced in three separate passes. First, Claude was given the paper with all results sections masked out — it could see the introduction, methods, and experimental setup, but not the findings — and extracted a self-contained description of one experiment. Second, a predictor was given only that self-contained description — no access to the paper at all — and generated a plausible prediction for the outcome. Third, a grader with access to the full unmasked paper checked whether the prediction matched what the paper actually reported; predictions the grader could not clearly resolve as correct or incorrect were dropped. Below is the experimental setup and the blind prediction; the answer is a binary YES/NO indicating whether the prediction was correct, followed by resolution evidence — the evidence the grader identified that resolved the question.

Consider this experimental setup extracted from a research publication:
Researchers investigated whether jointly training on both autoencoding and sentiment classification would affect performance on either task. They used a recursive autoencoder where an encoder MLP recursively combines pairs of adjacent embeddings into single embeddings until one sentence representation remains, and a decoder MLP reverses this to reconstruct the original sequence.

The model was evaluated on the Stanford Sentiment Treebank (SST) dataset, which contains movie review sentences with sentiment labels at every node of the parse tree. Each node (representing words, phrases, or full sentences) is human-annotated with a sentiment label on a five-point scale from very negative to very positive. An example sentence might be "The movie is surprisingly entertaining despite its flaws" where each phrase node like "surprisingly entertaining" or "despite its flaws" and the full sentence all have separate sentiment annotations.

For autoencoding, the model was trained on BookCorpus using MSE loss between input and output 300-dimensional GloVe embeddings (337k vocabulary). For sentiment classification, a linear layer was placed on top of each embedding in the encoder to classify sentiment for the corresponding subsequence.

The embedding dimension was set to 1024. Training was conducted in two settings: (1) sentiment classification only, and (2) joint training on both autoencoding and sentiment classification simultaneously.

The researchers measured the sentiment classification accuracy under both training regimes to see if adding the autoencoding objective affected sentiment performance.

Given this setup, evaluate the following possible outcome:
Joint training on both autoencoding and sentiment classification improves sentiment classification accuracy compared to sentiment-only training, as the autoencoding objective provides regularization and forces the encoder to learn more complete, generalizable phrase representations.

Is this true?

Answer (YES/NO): NO